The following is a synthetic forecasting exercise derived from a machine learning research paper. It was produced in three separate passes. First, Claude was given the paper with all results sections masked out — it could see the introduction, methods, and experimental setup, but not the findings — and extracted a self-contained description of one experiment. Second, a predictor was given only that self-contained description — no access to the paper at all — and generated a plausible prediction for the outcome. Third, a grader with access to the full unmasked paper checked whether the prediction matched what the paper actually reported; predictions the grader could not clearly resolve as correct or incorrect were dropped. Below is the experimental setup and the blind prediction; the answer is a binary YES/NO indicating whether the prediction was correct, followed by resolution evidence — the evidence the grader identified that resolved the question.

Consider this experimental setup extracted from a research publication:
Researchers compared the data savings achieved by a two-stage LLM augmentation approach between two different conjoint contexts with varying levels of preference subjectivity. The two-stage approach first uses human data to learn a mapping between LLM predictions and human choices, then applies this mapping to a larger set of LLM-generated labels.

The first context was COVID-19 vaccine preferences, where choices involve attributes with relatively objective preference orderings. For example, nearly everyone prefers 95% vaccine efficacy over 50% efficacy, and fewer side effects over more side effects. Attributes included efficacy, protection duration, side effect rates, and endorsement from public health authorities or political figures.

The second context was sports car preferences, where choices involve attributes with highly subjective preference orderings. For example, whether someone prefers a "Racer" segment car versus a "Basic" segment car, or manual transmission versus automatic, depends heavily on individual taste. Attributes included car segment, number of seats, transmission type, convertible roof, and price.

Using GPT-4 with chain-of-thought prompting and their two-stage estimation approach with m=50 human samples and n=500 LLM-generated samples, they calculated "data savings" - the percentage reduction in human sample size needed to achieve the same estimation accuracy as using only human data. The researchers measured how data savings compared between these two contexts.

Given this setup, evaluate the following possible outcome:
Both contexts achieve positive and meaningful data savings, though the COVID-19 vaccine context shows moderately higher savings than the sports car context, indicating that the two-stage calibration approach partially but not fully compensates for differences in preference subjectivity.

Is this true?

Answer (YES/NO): YES